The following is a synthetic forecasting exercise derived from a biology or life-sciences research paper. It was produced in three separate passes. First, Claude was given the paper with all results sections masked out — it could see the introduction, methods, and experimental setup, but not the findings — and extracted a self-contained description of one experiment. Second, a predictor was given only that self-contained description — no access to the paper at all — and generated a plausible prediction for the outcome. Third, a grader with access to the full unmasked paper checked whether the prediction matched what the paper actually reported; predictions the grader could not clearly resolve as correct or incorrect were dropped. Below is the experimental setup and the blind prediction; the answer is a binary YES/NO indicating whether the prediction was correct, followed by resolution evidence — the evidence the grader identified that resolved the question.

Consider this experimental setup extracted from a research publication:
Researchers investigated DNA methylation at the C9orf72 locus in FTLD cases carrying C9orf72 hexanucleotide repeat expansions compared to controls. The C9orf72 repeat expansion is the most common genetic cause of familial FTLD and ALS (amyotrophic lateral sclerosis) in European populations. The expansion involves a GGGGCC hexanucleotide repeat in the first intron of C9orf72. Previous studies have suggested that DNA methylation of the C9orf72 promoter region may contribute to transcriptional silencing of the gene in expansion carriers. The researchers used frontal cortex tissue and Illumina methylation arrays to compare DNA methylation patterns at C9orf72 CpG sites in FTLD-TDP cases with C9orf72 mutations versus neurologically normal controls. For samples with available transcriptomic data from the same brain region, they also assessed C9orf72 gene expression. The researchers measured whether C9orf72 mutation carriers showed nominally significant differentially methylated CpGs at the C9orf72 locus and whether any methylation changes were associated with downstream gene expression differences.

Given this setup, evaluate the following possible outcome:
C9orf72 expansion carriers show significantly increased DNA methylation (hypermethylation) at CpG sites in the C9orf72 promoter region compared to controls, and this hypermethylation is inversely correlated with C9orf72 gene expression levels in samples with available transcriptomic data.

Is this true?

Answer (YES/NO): NO